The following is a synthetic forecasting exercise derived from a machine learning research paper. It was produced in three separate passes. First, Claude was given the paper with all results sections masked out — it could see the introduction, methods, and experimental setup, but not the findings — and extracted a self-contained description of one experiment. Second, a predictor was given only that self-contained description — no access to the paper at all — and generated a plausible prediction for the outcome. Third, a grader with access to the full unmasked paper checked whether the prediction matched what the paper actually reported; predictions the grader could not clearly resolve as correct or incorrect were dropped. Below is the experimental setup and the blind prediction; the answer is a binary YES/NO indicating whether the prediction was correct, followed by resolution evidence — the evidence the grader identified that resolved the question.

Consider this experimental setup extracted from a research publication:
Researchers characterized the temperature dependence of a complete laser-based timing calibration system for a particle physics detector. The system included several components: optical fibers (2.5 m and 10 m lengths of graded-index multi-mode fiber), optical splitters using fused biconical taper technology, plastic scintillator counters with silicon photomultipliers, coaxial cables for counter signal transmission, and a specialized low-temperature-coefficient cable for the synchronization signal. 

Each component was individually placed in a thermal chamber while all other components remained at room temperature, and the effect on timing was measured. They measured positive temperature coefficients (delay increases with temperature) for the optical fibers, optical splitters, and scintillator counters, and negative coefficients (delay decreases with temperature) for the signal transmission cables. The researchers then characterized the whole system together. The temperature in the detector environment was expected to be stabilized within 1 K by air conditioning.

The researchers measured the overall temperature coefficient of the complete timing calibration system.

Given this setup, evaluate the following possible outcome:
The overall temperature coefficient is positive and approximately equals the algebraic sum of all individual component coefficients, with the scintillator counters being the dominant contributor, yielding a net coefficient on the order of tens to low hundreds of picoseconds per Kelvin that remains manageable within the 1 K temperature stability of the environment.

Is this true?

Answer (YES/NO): NO